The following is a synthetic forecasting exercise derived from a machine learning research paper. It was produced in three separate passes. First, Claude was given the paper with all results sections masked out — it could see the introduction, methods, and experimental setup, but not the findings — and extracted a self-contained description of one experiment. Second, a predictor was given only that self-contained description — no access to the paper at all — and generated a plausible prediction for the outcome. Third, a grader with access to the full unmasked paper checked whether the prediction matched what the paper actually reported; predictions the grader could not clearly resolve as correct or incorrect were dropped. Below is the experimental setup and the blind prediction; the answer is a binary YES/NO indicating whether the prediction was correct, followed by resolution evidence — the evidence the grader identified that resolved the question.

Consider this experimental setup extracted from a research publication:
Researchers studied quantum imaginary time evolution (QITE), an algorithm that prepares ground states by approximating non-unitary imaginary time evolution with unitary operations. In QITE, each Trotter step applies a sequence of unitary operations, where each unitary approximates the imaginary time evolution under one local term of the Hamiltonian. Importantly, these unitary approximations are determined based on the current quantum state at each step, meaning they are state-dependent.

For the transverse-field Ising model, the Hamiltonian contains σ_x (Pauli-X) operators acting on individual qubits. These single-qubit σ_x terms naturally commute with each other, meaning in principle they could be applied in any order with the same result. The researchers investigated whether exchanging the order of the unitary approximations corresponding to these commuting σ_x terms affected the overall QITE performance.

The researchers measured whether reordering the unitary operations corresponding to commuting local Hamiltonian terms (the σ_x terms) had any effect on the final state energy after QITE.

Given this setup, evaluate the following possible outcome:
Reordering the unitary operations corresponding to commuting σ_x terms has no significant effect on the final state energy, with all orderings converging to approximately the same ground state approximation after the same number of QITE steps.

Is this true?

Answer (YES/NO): NO